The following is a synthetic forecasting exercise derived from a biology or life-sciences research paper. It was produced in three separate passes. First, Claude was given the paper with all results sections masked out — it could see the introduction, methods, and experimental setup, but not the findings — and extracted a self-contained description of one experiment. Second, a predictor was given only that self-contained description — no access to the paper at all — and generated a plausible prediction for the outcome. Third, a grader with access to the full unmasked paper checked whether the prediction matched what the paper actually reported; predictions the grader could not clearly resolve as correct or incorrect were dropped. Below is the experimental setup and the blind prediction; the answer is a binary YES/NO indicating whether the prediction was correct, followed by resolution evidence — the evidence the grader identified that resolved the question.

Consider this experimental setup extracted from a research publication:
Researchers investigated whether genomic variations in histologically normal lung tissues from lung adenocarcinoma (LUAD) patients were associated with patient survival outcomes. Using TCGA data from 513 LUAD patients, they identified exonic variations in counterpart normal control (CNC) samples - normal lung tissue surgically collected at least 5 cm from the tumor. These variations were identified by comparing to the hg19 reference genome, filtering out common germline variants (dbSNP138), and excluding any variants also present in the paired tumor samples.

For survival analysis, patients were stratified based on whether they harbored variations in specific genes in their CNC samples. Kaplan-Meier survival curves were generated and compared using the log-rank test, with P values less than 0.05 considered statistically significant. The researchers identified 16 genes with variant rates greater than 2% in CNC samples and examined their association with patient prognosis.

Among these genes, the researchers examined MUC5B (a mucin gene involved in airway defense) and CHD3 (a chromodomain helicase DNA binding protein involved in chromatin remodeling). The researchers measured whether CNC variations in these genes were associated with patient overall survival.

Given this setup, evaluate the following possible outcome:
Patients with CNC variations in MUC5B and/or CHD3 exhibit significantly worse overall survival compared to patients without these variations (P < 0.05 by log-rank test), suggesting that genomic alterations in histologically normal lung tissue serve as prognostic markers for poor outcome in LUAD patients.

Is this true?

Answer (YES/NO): NO